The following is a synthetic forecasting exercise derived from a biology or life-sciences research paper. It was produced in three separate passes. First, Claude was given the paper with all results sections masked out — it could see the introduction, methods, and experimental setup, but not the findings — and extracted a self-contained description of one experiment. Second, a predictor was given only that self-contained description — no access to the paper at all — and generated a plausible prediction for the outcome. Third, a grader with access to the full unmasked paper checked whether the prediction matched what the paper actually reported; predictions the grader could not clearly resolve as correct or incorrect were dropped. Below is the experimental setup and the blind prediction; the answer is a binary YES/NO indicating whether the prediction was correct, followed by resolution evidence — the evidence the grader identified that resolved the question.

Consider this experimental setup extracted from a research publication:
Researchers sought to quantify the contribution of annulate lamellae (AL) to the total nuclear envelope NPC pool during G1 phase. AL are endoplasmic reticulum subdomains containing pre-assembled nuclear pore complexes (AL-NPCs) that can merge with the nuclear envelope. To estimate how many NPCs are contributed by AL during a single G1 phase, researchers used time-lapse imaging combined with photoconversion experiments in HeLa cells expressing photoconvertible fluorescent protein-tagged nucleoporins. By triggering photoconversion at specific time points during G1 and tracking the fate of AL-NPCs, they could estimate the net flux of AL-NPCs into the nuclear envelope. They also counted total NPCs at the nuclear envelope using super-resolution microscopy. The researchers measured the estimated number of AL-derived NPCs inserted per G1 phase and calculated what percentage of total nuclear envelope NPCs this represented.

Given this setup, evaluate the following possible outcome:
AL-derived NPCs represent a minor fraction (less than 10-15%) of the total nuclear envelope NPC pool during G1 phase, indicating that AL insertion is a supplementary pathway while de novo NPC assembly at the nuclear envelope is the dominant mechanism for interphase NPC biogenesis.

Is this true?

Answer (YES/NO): NO